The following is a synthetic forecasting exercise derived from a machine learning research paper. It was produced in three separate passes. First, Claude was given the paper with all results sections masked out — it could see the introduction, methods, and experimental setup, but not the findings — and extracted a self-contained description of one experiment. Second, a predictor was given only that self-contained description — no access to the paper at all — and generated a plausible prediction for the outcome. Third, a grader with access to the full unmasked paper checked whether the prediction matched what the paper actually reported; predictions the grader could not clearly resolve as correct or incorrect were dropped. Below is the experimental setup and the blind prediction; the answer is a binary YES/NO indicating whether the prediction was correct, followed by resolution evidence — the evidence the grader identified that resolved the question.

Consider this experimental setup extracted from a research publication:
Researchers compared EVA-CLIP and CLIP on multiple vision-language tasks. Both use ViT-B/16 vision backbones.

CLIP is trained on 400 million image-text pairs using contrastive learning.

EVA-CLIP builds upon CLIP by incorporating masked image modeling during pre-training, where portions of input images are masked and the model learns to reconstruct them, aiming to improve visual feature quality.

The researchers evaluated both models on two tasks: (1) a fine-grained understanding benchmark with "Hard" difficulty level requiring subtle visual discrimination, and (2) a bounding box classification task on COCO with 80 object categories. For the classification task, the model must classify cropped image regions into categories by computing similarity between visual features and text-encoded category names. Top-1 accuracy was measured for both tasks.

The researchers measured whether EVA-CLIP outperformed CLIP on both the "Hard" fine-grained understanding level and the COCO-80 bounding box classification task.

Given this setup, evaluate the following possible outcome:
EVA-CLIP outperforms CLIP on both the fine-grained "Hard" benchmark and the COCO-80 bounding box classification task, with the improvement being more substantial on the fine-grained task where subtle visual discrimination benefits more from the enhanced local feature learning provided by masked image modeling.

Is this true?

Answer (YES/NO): NO